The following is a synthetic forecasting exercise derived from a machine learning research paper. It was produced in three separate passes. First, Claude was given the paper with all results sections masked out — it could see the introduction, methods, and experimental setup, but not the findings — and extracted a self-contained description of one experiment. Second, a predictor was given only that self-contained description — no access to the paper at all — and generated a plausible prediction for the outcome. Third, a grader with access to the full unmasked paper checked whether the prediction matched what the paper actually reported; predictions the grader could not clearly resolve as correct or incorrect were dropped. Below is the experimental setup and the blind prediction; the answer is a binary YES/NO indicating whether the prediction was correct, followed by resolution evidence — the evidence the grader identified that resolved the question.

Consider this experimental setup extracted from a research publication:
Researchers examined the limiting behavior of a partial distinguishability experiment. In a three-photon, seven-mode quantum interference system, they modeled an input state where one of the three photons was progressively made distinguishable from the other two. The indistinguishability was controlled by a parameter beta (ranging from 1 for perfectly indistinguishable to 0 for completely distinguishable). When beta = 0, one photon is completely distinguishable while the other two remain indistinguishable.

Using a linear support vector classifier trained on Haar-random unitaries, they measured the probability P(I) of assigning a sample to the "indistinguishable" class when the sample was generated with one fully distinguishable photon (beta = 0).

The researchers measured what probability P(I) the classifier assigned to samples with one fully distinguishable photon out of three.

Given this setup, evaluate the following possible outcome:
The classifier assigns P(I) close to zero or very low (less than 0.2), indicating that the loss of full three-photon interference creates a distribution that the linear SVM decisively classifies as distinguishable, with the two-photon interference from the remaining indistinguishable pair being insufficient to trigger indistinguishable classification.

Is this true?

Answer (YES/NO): NO